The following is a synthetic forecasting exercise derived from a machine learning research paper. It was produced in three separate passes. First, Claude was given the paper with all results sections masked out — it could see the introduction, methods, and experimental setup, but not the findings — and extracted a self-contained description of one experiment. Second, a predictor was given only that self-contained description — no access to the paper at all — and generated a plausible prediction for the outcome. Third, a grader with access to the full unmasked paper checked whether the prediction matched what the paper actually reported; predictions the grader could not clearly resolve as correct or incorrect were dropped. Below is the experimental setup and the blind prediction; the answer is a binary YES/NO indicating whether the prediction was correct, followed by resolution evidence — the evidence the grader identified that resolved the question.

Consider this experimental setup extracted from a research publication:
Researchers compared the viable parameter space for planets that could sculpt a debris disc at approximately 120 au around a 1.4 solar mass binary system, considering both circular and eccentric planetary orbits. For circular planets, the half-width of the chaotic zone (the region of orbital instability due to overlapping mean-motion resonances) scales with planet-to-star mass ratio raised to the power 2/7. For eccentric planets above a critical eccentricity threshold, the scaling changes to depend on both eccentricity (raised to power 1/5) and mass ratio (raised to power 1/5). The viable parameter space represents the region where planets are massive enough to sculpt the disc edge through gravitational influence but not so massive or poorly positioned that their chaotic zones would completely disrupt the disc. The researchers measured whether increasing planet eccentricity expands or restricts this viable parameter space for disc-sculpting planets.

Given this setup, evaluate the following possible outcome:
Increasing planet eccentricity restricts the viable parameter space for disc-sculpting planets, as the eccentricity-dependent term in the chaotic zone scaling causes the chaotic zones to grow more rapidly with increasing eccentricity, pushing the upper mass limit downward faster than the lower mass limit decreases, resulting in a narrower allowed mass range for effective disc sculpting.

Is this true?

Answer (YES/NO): YES